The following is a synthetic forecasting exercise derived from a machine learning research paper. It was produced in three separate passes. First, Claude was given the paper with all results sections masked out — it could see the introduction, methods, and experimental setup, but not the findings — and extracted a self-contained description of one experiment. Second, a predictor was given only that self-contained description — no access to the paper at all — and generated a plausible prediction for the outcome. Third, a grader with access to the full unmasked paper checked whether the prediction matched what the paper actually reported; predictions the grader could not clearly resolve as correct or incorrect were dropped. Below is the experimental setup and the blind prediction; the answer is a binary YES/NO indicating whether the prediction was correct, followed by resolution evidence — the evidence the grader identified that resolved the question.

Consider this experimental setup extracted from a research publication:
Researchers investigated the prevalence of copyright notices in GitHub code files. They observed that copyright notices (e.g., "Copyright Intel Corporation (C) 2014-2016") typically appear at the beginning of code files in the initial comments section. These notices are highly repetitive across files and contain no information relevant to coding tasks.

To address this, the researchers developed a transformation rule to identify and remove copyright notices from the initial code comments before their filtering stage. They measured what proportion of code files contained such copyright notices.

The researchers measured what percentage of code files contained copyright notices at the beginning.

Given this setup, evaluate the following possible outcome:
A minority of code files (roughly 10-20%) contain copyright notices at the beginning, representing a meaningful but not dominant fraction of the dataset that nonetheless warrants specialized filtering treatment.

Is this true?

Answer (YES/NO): YES